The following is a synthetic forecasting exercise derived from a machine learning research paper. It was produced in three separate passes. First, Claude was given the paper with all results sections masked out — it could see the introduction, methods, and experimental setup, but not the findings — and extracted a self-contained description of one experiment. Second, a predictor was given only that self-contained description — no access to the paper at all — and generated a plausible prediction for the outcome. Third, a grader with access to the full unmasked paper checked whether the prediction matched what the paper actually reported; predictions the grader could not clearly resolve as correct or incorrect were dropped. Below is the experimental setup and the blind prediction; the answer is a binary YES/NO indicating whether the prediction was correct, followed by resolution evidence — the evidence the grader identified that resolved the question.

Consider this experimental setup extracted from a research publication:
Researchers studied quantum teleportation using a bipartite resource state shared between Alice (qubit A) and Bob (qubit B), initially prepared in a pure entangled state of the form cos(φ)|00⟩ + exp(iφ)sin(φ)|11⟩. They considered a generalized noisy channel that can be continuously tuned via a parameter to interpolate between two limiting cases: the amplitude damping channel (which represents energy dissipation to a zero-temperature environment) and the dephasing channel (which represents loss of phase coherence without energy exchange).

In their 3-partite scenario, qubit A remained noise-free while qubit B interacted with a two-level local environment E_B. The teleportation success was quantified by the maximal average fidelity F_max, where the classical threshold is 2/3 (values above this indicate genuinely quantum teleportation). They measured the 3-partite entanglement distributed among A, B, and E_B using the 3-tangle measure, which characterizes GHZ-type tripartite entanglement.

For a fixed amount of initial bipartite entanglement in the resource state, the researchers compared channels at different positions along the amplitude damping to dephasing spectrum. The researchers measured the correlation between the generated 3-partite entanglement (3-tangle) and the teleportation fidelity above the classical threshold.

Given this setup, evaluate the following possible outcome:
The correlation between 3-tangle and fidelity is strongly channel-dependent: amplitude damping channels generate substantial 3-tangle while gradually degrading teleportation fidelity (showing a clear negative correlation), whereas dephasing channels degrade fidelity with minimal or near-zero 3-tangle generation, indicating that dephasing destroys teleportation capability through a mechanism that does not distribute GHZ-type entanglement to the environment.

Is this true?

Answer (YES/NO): NO